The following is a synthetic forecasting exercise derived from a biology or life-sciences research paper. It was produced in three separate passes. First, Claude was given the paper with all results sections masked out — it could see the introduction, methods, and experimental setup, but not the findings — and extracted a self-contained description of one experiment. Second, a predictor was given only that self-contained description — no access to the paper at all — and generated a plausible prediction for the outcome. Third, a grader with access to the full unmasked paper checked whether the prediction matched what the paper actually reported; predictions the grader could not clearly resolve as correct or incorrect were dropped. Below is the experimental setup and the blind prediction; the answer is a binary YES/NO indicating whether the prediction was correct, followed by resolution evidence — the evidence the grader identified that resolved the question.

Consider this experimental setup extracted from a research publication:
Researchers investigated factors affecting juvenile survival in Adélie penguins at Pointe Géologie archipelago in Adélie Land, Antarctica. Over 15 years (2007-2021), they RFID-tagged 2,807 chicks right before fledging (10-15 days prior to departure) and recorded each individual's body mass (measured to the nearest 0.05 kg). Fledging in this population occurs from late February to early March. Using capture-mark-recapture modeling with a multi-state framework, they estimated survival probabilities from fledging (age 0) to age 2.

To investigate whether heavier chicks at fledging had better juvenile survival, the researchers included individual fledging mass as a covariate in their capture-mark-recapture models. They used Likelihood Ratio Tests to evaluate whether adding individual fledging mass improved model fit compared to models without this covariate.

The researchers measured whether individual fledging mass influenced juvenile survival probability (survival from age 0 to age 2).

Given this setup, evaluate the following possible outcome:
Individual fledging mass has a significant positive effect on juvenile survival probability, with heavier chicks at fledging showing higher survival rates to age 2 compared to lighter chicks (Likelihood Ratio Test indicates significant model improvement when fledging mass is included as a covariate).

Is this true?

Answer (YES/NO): YES